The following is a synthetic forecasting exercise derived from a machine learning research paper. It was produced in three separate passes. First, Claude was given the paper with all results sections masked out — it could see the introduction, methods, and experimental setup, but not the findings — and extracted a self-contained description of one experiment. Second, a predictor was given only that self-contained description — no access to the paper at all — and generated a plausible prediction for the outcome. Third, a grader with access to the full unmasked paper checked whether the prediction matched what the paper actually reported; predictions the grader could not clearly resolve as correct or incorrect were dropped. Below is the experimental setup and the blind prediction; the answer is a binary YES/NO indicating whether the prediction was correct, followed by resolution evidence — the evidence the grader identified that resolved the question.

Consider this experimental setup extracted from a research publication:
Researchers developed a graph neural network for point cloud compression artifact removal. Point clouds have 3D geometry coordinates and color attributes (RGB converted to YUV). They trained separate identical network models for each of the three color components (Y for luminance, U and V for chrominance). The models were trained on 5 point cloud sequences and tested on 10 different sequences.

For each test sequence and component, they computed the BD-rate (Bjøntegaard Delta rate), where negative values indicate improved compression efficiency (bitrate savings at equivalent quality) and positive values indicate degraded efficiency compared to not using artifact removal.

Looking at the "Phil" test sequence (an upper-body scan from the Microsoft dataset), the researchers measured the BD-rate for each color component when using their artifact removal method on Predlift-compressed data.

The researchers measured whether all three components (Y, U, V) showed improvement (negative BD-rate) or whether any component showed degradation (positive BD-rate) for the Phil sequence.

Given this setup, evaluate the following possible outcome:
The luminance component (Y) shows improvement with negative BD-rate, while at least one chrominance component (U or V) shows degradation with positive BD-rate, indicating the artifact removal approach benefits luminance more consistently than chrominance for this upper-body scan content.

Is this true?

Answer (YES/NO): YES